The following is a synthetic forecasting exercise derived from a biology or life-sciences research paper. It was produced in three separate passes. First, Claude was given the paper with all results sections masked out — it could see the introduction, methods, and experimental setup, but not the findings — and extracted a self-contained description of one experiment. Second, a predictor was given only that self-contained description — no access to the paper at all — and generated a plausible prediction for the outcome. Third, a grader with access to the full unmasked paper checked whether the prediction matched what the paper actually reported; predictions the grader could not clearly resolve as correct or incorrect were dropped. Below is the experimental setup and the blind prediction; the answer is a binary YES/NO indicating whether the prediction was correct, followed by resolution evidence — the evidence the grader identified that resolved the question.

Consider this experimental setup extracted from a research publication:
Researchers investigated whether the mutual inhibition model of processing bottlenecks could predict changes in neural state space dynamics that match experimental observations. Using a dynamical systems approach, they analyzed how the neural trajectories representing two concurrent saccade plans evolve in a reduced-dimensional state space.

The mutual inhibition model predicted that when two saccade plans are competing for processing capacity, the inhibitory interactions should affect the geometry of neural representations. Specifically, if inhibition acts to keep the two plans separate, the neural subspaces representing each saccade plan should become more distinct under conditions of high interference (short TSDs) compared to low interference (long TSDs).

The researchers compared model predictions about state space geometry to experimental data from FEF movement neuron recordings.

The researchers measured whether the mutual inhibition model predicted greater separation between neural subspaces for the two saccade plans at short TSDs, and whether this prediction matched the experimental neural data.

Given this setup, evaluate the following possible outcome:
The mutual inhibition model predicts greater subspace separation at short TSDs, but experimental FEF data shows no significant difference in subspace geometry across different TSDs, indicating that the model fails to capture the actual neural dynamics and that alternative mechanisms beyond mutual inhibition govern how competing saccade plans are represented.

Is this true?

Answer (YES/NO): NO